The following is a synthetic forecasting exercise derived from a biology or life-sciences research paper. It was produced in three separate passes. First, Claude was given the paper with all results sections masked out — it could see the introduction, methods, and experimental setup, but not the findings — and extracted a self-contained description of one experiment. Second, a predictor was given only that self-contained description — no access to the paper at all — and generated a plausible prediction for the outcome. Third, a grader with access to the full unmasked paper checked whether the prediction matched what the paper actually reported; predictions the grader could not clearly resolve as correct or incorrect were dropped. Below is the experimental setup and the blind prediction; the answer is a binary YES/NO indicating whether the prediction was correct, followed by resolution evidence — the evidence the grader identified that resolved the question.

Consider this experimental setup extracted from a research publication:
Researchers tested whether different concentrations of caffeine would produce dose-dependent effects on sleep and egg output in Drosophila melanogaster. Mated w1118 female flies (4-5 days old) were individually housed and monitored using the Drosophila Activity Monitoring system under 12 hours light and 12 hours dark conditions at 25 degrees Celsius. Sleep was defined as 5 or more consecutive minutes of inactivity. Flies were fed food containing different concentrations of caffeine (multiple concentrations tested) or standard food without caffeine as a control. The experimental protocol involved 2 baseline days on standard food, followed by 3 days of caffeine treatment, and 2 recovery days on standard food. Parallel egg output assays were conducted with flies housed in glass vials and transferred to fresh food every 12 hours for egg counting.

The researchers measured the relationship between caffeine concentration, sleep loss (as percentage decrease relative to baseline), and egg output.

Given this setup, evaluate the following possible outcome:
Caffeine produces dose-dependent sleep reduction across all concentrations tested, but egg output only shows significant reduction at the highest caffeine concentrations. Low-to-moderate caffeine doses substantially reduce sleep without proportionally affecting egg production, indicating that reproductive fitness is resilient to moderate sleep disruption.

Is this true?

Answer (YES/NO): NO